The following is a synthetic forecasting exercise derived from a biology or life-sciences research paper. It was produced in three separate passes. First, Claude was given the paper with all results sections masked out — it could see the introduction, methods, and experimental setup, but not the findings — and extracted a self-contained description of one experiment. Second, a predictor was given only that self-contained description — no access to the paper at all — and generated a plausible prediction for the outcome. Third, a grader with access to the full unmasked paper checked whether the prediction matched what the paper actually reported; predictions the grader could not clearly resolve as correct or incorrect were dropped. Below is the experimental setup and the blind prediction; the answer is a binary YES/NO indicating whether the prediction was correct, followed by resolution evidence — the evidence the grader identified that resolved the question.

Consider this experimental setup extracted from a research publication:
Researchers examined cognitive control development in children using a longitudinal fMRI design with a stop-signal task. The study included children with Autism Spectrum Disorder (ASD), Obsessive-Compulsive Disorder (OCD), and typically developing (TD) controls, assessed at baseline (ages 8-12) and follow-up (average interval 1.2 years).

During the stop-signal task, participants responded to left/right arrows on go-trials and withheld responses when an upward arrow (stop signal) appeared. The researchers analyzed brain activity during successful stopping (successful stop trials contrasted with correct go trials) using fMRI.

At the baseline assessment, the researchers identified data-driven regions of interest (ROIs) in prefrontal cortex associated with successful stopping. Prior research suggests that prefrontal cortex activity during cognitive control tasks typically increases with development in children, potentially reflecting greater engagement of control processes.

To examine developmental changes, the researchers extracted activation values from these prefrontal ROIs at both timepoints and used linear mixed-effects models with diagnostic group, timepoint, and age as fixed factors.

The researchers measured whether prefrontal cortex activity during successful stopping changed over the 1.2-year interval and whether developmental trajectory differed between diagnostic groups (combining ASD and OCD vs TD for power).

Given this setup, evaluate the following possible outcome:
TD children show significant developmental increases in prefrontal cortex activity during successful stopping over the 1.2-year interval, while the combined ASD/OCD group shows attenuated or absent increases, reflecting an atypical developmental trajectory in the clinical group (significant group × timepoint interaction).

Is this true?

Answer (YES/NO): NO